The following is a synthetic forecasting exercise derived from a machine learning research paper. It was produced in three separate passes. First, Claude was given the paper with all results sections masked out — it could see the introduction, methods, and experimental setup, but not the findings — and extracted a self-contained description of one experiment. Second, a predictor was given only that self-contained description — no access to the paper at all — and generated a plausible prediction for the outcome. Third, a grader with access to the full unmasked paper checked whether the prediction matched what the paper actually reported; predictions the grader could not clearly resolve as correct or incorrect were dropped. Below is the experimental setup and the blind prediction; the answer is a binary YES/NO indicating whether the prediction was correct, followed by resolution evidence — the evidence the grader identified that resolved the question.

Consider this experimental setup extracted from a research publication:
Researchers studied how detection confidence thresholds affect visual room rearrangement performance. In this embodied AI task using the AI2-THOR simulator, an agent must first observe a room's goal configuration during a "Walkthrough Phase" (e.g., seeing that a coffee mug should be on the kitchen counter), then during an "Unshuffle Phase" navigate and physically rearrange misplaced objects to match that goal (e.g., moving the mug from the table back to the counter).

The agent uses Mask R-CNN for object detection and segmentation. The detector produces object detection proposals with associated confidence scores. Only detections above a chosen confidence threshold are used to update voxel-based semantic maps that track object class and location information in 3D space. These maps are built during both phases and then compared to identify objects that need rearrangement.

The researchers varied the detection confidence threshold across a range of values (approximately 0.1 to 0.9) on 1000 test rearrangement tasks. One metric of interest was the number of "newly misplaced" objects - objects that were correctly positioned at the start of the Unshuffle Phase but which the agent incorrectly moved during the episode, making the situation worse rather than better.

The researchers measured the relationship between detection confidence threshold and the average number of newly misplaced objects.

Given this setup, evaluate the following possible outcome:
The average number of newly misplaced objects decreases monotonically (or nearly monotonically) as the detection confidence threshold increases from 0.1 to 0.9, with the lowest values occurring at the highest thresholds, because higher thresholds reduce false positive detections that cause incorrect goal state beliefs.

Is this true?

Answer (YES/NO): YES